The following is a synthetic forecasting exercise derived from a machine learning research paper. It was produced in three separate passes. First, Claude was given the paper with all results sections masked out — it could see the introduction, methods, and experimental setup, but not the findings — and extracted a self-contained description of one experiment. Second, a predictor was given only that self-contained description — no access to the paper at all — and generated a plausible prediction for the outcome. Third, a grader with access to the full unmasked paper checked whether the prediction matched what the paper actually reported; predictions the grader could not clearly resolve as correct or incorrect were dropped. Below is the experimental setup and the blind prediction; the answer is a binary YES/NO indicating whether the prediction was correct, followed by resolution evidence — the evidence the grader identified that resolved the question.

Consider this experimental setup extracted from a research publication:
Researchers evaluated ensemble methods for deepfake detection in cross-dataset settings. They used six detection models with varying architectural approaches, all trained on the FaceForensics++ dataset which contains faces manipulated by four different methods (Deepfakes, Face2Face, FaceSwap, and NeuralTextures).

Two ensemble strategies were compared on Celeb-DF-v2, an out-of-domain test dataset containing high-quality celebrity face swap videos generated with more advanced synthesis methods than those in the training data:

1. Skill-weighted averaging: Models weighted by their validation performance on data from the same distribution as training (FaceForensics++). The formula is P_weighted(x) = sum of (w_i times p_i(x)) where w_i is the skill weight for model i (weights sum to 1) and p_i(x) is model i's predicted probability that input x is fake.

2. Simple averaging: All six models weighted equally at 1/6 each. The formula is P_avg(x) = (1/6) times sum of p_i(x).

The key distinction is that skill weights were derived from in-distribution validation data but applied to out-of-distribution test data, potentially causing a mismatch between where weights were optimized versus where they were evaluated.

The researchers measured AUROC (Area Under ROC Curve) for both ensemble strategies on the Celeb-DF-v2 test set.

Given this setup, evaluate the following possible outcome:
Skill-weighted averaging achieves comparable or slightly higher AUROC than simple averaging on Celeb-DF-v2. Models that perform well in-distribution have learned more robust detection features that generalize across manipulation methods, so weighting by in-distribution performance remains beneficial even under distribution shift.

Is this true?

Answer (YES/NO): YES